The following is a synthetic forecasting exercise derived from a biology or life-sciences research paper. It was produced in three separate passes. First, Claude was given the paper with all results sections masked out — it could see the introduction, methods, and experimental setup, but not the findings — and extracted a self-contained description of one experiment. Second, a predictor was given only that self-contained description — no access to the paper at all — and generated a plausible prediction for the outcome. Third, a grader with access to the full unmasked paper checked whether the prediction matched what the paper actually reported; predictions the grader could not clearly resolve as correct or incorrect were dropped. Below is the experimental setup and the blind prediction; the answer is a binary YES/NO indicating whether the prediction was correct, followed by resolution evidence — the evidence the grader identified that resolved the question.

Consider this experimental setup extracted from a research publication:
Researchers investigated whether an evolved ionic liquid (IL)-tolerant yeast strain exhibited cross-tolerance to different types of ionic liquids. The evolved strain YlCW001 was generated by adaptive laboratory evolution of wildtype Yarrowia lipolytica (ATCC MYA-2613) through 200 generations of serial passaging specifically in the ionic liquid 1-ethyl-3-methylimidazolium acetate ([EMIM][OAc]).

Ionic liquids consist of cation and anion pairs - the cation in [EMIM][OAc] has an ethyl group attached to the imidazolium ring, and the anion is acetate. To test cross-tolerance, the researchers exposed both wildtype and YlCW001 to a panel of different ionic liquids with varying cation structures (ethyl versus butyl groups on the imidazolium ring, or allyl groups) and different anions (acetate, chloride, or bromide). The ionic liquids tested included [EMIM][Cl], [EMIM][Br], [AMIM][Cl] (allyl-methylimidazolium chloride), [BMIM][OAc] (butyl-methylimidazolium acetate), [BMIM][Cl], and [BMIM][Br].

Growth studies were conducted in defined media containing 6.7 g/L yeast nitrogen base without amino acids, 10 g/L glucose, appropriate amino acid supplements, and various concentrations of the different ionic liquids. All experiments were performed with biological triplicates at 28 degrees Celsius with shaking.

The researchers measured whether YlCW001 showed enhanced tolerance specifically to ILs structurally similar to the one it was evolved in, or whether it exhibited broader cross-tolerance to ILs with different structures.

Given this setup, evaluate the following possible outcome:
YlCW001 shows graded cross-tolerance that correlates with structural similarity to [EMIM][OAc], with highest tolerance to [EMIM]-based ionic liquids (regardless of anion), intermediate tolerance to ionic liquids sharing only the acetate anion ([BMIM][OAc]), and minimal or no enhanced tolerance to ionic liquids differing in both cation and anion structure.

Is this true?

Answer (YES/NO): NO